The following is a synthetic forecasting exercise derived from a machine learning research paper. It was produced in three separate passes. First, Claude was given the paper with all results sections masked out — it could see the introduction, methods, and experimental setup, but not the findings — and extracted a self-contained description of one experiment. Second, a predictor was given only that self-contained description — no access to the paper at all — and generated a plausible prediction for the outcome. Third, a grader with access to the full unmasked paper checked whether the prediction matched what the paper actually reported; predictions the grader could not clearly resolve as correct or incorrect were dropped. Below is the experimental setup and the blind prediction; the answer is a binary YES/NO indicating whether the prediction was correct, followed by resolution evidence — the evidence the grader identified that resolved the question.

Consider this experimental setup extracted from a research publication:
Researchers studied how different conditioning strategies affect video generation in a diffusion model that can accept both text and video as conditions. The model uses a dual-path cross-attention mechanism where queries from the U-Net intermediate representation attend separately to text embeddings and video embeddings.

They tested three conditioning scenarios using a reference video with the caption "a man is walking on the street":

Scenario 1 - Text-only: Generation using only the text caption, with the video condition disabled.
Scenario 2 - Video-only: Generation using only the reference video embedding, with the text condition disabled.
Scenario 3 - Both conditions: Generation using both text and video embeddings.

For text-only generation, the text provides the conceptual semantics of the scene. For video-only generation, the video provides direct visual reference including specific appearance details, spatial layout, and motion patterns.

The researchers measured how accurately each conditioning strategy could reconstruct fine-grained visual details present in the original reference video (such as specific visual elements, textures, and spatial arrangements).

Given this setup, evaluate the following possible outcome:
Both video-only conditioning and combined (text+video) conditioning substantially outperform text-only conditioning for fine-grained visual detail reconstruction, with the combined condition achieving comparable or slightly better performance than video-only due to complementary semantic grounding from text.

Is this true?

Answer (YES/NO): NO